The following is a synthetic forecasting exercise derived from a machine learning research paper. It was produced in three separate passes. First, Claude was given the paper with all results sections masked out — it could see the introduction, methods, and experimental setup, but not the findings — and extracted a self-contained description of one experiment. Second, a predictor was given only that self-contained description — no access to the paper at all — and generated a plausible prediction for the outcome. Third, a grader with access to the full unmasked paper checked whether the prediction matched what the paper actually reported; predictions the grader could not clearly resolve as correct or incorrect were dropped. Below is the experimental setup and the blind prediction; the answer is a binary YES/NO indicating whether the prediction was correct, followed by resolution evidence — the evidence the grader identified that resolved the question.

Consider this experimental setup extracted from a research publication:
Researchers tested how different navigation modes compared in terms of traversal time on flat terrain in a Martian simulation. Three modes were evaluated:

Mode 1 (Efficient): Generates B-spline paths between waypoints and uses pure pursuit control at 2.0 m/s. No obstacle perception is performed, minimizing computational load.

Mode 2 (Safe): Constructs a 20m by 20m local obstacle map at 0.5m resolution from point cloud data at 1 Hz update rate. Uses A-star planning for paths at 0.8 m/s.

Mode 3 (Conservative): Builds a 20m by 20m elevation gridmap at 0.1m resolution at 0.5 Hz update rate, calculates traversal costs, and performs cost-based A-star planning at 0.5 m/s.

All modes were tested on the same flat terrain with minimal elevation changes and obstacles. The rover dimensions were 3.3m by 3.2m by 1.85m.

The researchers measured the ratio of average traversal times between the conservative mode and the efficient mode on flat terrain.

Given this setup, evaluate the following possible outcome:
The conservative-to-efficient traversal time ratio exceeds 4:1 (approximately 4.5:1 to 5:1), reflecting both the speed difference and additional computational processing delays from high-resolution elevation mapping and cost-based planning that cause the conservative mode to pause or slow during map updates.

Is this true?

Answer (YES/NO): NO